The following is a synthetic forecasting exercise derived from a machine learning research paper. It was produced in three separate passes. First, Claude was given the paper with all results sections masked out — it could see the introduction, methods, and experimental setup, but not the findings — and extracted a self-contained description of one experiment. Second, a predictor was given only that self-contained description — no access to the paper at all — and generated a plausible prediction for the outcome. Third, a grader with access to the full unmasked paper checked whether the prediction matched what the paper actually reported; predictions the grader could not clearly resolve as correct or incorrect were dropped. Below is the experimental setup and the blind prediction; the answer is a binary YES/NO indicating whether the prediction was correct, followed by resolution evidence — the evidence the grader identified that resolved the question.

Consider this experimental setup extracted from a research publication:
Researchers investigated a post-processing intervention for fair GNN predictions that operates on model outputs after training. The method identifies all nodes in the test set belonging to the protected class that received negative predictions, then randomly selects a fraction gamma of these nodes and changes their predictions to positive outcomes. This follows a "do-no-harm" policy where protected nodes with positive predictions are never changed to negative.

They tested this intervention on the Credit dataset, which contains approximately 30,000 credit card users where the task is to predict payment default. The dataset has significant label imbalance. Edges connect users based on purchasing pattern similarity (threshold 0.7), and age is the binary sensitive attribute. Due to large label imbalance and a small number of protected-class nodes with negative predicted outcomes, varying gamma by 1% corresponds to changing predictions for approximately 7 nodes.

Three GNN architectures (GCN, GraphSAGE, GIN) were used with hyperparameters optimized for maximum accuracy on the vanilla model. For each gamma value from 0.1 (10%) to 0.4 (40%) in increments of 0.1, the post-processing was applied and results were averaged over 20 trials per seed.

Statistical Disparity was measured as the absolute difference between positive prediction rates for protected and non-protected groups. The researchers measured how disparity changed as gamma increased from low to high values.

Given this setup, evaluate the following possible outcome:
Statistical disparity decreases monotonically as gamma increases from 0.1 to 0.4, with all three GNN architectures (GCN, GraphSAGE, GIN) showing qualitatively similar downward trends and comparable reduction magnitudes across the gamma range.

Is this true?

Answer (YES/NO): NO